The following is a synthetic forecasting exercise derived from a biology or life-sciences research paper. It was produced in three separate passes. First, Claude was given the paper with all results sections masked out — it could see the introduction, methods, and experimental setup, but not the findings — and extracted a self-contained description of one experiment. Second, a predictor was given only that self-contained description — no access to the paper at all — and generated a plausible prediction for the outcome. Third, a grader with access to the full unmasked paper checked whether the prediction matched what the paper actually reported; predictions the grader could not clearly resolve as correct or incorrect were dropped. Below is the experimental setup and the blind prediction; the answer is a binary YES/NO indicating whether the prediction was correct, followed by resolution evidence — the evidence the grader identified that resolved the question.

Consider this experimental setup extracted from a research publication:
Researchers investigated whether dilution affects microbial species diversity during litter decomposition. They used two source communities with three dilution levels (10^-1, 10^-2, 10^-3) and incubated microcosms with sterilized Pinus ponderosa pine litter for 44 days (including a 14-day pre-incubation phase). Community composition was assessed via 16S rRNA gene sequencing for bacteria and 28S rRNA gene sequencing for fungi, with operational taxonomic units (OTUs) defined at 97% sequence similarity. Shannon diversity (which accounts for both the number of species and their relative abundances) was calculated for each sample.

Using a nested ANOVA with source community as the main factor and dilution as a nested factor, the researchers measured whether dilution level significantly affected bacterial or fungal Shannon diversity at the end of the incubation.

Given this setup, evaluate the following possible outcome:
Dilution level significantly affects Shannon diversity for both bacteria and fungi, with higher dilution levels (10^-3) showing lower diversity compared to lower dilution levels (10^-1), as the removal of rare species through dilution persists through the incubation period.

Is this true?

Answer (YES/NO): NO